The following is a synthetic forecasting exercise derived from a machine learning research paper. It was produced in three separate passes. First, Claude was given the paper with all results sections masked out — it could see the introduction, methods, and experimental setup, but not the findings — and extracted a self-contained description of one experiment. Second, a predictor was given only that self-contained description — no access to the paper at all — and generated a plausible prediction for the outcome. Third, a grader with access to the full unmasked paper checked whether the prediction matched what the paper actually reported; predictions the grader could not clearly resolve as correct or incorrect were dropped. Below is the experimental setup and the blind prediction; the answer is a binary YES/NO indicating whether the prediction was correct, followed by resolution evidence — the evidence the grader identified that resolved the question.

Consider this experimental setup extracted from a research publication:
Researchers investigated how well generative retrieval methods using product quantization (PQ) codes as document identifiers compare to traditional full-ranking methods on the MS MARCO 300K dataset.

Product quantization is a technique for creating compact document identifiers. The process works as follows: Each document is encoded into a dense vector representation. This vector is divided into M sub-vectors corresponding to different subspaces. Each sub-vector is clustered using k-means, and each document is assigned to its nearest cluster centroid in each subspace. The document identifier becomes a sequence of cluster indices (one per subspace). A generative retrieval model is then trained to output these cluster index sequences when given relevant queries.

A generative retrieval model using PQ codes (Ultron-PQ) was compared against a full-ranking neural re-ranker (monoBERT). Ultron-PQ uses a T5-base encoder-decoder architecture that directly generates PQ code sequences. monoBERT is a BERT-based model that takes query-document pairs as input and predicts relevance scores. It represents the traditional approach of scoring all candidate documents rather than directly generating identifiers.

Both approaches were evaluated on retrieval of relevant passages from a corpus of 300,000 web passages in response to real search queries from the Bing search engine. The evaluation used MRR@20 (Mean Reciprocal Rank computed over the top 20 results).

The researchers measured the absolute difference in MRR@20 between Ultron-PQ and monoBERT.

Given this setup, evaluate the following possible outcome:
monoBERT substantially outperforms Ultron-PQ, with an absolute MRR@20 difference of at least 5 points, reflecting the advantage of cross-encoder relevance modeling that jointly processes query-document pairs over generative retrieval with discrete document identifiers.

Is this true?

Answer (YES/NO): YES